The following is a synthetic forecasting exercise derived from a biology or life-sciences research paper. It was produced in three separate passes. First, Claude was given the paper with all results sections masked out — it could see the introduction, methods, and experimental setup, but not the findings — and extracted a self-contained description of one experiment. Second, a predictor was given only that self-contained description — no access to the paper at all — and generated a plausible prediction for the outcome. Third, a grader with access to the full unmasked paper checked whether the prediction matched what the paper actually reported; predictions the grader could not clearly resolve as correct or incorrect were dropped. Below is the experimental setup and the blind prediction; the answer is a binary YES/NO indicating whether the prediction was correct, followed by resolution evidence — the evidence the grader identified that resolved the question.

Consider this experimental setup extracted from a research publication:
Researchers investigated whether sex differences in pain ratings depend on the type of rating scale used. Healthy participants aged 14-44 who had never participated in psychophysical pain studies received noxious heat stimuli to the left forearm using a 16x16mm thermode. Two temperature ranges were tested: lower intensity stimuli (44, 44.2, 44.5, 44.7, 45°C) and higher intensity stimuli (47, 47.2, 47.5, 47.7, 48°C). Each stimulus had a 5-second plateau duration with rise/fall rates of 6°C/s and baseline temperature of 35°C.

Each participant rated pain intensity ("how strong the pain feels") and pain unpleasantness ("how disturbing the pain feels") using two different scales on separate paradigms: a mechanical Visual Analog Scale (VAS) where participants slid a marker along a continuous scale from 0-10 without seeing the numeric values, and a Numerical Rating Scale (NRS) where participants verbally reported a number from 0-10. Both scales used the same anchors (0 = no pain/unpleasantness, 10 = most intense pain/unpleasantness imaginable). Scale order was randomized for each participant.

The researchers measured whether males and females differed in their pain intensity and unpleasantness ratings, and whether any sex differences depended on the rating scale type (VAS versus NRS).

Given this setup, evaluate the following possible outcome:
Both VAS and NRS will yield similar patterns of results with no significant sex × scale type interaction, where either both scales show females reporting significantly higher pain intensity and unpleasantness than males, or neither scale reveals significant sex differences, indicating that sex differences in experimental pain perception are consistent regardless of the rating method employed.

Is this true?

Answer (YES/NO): YES